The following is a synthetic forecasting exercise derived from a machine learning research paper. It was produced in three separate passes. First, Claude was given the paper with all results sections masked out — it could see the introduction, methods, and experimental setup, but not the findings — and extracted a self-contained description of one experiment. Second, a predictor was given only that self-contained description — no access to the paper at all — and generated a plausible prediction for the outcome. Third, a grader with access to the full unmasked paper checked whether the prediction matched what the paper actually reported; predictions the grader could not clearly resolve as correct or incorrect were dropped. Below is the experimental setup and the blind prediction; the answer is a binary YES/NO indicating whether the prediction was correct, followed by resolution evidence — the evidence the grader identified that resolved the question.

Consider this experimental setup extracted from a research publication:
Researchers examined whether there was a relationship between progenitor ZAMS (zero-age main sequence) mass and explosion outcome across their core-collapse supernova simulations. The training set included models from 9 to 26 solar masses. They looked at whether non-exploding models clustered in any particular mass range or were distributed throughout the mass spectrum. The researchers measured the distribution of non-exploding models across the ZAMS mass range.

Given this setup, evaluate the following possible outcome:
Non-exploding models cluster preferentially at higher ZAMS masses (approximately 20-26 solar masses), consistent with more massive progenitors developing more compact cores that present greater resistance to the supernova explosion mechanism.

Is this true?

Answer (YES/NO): NO